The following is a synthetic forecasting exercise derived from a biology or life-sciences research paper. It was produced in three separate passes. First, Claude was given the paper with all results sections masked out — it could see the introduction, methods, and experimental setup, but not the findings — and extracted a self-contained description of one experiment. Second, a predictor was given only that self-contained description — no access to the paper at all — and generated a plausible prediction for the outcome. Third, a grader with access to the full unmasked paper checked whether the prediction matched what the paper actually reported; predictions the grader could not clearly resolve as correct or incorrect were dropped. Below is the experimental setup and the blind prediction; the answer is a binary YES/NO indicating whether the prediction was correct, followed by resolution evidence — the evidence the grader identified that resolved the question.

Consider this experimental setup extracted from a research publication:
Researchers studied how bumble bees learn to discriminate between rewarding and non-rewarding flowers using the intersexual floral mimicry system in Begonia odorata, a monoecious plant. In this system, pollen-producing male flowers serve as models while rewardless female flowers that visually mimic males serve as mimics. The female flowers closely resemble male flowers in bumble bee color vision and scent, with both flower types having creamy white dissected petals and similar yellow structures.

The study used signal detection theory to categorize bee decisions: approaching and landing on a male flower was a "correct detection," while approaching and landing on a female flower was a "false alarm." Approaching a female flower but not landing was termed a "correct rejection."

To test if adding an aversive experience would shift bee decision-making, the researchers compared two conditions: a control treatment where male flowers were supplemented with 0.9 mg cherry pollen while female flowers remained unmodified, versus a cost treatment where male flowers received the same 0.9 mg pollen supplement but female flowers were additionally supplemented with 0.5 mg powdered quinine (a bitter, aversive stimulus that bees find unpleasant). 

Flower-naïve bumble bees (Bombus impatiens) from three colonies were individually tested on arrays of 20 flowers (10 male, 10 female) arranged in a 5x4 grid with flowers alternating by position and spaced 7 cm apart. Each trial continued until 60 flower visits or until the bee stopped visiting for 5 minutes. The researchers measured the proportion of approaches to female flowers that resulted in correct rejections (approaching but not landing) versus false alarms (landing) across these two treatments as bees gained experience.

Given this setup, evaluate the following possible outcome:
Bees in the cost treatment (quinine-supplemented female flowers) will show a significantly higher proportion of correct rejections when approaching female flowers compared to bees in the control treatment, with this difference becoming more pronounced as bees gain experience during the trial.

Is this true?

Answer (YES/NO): NO